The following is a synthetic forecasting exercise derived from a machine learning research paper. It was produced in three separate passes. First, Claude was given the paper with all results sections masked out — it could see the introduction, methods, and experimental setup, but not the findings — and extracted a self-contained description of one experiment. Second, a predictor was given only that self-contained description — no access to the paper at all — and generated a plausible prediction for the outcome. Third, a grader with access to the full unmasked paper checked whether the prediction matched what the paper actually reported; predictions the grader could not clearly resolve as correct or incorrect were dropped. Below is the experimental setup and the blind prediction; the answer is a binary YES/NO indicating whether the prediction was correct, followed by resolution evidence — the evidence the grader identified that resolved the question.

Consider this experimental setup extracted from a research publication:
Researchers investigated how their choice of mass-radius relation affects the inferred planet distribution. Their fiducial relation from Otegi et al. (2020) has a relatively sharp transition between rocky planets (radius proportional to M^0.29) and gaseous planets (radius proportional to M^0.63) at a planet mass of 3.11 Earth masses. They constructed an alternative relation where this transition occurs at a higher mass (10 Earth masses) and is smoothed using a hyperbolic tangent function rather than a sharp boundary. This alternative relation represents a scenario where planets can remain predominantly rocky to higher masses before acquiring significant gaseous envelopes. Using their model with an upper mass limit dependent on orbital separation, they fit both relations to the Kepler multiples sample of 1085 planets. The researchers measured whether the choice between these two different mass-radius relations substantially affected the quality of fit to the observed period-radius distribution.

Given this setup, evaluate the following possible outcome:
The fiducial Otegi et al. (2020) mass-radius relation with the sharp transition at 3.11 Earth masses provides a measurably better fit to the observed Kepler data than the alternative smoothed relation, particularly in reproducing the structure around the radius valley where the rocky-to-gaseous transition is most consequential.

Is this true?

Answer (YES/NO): NO